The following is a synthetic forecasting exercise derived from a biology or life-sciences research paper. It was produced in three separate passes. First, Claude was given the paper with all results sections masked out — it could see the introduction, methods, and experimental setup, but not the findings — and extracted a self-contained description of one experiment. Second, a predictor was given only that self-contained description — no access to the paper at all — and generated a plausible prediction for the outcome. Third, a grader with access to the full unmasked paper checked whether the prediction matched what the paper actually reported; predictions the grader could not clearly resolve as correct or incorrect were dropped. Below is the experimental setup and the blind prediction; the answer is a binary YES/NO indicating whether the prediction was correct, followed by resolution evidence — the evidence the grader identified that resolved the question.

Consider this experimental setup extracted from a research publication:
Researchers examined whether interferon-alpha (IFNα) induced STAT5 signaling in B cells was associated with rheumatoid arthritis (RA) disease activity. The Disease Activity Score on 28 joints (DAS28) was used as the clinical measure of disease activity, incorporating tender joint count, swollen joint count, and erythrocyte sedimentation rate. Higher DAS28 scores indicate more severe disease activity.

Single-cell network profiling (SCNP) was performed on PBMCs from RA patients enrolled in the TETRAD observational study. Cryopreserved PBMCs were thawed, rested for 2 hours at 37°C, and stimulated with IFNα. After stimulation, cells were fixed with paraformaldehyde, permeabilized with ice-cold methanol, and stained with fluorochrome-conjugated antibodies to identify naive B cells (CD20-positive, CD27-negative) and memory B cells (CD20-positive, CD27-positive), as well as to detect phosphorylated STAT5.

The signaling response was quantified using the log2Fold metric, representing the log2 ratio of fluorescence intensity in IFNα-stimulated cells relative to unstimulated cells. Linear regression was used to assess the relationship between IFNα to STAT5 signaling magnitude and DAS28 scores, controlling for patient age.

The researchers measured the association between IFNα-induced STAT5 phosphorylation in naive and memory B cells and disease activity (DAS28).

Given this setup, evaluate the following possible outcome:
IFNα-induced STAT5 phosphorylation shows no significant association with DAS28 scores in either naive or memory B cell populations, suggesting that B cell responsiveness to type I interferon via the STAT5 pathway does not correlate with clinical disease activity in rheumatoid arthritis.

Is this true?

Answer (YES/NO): NO